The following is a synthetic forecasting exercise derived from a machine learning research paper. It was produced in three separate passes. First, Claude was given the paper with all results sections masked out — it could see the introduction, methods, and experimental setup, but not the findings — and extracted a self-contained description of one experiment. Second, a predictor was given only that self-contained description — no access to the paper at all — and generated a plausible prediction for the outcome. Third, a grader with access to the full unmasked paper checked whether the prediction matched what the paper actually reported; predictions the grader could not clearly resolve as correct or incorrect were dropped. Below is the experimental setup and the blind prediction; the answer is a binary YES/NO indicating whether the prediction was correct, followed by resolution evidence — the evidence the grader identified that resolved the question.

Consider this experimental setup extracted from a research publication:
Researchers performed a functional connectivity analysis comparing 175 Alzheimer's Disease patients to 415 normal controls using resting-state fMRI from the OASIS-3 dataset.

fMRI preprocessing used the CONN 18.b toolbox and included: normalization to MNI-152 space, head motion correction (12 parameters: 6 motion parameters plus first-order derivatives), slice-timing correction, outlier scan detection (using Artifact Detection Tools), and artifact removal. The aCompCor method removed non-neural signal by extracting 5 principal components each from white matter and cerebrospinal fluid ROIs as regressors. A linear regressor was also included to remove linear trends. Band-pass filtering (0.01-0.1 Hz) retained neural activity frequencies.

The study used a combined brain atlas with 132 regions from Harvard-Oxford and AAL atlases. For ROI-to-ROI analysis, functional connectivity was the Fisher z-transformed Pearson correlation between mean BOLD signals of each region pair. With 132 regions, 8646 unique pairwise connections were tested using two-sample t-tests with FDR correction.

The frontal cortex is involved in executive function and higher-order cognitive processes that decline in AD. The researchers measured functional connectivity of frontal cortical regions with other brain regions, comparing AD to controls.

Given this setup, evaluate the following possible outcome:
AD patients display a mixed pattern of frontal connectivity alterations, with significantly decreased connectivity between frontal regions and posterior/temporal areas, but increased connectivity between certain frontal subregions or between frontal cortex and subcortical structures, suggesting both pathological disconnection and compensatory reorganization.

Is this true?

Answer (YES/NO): NO